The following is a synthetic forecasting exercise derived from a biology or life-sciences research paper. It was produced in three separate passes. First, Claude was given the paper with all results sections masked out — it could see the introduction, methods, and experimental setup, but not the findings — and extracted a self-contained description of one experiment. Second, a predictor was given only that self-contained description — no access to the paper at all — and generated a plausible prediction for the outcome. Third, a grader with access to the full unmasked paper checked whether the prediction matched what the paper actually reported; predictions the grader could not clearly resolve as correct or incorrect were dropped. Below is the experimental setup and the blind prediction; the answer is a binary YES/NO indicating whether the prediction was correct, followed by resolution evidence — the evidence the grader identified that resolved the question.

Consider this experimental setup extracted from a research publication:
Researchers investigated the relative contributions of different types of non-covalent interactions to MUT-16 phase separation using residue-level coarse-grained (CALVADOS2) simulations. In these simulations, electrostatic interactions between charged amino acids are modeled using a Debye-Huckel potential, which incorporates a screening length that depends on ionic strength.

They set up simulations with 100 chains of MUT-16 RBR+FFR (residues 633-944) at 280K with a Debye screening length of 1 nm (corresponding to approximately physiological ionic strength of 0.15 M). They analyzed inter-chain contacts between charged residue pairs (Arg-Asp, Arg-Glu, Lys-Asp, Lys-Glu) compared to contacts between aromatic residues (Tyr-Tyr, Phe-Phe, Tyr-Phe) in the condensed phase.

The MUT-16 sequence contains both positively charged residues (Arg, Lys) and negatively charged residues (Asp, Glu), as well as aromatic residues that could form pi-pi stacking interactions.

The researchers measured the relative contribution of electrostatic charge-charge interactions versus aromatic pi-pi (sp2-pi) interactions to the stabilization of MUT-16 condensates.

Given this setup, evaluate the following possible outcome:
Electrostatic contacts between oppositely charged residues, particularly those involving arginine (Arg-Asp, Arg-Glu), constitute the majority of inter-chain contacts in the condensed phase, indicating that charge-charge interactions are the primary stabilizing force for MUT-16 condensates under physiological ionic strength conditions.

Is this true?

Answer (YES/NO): NO